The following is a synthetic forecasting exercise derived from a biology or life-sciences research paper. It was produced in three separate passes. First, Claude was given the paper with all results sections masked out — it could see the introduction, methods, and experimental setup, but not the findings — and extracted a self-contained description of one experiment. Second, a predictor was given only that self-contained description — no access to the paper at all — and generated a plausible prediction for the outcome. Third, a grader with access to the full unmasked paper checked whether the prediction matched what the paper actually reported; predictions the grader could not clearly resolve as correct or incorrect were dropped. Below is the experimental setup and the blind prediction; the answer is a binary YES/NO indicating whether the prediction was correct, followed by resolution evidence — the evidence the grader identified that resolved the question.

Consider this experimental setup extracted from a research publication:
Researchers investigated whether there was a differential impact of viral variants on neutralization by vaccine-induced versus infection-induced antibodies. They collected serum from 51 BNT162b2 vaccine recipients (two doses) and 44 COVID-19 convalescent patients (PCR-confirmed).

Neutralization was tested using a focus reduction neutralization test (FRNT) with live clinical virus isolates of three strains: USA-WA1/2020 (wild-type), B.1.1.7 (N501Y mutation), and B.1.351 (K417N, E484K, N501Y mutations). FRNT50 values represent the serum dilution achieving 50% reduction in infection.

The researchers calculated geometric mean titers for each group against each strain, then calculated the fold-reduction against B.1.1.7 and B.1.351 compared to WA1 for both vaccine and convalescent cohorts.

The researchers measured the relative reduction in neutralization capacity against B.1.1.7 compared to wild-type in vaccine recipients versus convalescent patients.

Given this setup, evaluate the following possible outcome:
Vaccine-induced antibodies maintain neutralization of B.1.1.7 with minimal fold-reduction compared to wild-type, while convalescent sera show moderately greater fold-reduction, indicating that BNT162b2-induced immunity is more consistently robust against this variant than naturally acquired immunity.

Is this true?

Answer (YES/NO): NO